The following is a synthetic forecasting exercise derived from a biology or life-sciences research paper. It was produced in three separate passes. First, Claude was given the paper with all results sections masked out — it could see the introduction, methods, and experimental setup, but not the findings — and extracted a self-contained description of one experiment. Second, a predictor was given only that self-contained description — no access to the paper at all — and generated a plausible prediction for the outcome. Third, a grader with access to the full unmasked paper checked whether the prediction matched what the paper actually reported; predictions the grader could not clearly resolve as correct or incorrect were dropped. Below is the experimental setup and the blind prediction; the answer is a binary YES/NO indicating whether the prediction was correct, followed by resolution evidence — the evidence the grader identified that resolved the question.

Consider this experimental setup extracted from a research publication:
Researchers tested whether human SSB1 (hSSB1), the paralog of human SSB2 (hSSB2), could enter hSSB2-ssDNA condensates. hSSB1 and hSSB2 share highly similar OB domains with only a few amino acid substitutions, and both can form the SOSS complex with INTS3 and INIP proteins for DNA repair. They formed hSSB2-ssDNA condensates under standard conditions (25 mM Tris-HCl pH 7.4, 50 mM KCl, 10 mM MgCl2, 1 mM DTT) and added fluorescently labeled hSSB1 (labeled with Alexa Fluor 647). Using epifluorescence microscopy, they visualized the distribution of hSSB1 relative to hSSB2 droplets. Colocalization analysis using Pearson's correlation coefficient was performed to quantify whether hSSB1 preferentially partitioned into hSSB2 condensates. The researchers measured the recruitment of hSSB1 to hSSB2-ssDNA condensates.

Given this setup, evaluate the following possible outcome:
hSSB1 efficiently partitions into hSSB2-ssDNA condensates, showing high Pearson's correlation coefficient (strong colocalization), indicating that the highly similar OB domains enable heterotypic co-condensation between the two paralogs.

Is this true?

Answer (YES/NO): NO